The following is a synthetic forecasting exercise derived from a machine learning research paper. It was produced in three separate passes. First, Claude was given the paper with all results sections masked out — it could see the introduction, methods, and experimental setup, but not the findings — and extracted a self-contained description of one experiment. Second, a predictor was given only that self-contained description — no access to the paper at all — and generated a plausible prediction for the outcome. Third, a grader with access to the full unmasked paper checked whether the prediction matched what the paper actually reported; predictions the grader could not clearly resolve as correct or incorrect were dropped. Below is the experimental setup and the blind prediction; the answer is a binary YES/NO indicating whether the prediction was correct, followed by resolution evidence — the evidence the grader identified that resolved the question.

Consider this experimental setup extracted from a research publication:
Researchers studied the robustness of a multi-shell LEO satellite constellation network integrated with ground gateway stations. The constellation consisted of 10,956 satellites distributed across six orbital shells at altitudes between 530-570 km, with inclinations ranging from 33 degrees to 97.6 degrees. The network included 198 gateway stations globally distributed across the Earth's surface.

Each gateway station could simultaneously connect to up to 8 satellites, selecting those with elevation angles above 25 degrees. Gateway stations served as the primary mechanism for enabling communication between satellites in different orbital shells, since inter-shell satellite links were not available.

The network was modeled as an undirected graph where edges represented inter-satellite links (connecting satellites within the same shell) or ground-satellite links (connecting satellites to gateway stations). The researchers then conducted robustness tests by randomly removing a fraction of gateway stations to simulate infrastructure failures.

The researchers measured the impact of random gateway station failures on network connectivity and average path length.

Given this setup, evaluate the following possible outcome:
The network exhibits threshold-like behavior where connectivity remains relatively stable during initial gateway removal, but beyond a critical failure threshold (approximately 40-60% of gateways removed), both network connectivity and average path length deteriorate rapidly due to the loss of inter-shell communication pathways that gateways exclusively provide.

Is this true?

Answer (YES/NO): NO